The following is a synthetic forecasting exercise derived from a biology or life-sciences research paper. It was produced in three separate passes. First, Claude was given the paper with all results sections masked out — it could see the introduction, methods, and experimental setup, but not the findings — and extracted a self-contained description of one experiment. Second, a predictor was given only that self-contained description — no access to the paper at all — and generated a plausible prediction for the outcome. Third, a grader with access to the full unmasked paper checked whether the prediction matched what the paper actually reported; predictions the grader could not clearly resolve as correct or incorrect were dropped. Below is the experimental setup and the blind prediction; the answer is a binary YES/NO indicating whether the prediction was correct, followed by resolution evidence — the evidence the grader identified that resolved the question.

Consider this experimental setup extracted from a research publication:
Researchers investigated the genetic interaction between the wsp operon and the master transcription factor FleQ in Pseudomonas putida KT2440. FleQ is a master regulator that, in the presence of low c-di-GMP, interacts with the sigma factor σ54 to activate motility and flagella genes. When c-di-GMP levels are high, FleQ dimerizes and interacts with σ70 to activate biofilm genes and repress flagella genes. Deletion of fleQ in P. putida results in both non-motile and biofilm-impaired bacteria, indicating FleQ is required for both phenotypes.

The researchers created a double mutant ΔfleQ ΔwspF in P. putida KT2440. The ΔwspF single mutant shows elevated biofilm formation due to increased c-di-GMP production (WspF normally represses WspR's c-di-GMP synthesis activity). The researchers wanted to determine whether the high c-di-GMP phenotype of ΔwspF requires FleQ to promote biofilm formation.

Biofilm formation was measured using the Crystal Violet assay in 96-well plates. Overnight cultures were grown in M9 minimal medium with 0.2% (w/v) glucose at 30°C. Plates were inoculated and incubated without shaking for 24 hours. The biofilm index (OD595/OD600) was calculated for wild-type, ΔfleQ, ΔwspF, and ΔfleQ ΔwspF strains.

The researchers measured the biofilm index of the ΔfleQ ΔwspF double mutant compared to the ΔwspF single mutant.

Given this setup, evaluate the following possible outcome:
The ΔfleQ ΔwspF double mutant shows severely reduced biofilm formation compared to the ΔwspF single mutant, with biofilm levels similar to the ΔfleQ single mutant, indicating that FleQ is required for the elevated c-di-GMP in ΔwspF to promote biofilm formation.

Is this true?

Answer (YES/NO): YES